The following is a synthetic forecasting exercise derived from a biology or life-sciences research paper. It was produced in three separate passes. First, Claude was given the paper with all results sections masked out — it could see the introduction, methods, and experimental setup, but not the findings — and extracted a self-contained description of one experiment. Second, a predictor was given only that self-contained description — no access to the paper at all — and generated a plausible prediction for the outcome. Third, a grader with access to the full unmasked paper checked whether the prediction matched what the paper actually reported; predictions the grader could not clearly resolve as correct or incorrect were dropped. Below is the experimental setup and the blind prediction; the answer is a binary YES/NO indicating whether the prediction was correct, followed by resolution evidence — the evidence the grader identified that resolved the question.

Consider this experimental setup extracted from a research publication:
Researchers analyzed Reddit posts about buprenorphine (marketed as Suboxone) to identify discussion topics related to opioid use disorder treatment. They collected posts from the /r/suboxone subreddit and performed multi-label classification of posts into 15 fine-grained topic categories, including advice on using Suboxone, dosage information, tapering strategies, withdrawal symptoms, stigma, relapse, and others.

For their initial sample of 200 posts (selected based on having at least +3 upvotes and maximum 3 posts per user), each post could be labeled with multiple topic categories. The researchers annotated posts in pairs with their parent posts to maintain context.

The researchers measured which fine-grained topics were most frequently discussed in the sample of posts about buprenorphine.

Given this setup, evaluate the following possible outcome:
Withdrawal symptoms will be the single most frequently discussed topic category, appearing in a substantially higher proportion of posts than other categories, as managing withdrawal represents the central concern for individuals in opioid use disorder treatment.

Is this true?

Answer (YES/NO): NO